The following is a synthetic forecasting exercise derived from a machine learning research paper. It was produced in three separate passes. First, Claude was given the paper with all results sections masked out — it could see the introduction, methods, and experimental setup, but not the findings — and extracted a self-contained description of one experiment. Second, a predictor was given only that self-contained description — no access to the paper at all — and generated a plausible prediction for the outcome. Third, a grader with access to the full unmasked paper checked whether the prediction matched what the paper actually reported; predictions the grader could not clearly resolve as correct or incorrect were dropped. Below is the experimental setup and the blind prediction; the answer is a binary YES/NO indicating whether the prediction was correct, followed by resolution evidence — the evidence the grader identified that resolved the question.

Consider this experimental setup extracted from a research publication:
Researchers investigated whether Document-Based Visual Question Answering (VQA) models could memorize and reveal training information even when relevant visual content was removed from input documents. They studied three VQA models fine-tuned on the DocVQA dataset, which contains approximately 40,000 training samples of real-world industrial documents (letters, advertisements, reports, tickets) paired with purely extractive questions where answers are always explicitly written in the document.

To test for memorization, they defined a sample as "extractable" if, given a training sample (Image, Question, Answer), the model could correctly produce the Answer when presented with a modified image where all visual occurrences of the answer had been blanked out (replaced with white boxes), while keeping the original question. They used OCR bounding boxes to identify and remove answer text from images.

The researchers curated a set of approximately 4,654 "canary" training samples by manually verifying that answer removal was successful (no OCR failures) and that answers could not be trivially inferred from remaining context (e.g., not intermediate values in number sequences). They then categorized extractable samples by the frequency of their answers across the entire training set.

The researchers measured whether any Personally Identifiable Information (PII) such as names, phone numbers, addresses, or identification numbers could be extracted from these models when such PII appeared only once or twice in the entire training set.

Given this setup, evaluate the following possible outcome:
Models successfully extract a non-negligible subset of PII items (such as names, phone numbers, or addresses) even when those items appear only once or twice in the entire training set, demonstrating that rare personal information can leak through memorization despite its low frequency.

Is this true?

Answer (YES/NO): YES